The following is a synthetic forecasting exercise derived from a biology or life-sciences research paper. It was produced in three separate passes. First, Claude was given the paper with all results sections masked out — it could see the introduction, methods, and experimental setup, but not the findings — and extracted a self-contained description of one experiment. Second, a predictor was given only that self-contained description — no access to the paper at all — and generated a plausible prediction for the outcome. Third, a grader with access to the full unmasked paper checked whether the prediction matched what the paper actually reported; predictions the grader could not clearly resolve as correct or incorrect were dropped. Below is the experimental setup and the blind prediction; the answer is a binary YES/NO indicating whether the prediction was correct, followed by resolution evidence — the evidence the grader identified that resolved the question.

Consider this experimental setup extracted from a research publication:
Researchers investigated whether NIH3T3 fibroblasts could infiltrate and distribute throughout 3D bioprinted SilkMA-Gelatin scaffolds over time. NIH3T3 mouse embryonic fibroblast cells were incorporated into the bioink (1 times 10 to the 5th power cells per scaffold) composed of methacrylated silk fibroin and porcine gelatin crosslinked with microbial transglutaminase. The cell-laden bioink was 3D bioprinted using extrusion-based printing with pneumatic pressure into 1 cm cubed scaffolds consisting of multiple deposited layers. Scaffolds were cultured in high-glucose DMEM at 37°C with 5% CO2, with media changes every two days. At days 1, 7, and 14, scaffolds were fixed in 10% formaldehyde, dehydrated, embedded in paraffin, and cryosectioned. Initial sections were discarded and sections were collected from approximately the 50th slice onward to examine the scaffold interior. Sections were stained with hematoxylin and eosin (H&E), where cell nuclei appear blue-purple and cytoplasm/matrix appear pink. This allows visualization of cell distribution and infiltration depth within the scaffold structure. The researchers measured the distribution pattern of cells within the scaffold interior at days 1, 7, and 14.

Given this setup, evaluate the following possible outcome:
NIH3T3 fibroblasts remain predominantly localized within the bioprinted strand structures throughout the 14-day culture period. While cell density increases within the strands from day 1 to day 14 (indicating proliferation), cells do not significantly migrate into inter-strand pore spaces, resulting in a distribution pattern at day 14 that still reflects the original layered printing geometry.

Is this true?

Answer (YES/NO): NO